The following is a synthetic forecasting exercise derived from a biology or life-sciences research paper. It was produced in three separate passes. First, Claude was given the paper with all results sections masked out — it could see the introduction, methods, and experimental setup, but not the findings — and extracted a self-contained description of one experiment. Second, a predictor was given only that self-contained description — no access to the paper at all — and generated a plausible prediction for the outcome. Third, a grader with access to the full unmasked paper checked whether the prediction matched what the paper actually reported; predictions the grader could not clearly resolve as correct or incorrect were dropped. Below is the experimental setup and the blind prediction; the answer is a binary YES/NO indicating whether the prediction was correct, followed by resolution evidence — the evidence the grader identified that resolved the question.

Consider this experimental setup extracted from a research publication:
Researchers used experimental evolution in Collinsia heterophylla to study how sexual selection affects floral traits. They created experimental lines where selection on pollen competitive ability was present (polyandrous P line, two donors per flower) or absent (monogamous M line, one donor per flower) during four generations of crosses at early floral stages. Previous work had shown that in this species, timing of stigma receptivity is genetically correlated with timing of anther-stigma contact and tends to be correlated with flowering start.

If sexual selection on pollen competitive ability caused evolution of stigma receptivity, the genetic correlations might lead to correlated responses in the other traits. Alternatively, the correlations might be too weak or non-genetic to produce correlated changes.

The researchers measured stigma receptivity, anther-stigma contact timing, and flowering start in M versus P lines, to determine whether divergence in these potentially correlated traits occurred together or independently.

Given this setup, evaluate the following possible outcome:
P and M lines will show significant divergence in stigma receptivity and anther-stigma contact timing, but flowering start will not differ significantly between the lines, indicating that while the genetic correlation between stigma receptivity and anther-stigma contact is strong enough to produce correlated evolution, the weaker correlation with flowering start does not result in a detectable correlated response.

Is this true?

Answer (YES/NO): NO